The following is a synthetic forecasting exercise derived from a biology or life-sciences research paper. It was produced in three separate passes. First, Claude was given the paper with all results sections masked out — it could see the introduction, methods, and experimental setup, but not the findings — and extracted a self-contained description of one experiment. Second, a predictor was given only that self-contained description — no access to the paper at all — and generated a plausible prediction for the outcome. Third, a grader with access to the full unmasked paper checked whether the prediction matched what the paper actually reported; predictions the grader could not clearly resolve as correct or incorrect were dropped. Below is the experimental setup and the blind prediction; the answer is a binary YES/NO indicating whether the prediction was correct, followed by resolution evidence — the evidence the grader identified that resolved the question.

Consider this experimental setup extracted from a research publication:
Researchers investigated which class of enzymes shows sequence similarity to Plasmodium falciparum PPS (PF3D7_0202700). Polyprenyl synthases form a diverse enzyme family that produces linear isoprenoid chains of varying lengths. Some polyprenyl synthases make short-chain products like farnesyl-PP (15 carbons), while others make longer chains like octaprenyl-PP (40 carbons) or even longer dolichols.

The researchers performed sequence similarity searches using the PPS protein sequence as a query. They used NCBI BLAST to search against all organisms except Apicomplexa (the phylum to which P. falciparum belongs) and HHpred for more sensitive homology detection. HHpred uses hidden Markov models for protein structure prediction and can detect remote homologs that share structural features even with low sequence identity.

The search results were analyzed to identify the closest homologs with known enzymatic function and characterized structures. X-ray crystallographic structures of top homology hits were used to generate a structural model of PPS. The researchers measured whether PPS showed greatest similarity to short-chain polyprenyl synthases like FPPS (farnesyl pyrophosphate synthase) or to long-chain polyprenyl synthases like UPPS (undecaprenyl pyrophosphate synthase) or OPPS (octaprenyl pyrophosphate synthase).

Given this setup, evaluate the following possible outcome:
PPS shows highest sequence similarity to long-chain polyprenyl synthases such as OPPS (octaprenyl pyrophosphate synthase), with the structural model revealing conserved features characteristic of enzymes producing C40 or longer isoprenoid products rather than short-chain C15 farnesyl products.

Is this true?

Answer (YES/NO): YES